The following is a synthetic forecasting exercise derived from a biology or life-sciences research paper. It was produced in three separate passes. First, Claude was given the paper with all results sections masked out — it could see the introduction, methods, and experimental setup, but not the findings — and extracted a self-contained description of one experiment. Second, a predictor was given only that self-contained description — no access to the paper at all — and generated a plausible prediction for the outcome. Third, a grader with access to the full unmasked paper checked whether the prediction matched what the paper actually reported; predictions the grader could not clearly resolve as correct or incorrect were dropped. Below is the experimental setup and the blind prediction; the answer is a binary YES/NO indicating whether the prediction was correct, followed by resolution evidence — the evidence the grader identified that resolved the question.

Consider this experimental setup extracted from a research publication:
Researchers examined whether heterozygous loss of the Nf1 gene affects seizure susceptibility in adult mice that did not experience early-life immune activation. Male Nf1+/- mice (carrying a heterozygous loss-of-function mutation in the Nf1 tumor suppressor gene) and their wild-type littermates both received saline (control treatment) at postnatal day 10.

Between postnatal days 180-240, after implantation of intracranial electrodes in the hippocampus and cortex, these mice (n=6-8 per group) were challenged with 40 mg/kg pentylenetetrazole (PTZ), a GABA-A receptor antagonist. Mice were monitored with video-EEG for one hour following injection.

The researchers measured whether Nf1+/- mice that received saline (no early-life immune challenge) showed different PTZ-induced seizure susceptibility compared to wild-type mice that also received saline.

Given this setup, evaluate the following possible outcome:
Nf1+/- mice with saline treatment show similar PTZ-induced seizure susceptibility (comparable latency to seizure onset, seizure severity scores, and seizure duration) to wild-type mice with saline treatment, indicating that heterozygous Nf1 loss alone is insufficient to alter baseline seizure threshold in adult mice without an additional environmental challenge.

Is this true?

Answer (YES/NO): YES